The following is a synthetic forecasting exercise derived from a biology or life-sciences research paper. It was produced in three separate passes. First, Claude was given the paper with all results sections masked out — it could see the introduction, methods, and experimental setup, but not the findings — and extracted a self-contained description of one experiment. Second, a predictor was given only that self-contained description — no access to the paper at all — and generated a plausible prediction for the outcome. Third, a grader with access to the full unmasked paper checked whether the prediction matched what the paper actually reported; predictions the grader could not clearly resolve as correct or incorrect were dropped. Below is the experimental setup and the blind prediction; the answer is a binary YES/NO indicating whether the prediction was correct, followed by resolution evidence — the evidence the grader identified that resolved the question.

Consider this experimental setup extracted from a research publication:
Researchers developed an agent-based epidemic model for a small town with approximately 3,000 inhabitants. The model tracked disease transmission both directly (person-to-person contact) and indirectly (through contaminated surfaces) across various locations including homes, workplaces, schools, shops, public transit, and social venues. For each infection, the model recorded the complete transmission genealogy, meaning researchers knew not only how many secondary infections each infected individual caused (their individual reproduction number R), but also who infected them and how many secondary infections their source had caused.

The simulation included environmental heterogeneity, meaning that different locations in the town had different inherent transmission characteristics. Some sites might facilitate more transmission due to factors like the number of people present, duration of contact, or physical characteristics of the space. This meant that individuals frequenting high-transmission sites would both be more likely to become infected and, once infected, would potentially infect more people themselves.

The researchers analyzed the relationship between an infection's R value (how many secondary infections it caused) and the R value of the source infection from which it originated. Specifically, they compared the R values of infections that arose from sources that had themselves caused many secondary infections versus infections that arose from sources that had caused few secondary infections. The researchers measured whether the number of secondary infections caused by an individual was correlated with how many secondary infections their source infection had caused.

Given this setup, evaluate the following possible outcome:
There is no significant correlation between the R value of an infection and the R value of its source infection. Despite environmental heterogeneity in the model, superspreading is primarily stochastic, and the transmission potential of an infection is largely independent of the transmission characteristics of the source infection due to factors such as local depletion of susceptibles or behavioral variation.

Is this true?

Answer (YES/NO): NO